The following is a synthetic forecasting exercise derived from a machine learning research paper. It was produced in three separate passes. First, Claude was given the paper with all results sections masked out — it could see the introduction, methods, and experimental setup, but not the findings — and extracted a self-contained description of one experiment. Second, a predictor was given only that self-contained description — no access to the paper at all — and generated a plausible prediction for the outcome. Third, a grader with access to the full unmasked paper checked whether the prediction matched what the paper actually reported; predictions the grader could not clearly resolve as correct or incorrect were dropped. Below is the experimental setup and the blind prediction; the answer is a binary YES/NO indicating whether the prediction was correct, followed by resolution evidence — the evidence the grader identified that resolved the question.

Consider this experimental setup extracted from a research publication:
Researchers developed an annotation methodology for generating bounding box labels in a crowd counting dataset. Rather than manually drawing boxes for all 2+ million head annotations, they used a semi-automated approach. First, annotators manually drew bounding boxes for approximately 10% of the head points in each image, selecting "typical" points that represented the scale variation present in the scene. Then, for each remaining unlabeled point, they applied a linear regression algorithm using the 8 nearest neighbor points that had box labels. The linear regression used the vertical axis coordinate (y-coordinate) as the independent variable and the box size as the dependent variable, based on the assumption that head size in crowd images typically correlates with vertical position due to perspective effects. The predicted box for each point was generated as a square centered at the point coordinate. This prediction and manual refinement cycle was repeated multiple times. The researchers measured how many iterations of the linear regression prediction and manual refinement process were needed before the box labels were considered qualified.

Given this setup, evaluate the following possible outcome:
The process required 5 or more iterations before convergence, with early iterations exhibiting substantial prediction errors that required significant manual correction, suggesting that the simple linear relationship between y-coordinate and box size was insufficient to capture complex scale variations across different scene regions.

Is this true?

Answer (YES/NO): NO